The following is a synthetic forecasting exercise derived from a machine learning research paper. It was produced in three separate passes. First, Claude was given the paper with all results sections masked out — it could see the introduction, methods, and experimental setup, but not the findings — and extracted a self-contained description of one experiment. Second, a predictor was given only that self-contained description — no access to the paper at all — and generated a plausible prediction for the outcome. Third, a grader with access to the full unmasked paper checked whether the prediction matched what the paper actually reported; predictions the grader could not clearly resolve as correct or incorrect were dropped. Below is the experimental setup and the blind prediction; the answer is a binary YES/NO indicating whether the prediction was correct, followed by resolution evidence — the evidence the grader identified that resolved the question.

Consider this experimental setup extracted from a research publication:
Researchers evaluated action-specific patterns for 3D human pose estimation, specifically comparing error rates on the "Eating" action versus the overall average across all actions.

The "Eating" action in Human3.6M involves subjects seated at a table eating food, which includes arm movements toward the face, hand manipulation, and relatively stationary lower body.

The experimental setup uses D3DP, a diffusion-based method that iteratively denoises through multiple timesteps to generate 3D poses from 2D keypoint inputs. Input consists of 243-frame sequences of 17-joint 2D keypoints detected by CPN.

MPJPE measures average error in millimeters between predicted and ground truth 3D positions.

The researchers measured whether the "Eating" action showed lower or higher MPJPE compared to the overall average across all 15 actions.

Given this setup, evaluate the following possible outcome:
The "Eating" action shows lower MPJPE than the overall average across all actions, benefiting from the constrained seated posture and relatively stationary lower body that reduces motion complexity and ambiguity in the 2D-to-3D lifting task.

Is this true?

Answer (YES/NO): YES